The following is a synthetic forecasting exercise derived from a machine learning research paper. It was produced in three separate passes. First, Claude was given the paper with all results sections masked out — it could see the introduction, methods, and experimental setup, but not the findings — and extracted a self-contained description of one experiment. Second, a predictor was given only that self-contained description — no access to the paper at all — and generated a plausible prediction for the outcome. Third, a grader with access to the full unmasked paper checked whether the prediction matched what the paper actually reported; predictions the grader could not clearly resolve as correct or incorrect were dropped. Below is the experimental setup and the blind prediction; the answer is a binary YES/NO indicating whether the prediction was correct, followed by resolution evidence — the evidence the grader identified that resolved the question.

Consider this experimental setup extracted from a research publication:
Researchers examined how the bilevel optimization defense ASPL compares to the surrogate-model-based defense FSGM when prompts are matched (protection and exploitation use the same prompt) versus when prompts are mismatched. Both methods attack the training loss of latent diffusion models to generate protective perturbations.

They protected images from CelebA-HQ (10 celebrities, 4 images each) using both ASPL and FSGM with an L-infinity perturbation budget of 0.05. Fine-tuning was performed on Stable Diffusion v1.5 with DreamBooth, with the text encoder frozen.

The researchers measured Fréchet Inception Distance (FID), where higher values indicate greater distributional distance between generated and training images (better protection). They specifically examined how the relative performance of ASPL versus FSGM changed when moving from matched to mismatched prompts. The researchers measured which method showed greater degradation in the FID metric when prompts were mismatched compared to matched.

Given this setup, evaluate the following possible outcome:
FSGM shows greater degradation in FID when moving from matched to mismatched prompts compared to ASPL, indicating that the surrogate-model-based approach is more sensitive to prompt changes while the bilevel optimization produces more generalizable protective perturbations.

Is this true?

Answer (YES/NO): NO